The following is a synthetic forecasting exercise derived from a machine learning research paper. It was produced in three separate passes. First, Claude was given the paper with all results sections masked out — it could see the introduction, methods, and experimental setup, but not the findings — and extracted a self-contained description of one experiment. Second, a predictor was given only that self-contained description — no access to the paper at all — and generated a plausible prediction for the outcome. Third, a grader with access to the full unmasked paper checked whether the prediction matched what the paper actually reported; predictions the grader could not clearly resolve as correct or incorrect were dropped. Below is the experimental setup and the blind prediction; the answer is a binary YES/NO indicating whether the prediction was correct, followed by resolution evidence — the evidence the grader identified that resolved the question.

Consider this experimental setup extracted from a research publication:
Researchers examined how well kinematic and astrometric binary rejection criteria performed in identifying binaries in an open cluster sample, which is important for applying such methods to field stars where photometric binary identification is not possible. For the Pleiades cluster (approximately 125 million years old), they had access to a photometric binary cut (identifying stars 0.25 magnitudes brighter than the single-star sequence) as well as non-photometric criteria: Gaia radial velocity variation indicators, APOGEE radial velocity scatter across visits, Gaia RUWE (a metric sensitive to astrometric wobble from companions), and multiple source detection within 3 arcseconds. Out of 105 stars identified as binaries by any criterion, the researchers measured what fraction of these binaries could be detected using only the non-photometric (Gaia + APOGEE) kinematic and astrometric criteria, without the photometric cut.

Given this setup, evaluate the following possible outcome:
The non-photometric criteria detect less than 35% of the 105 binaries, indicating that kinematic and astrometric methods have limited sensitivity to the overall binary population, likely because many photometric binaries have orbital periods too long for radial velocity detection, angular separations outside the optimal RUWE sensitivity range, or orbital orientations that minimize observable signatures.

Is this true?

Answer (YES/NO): NO